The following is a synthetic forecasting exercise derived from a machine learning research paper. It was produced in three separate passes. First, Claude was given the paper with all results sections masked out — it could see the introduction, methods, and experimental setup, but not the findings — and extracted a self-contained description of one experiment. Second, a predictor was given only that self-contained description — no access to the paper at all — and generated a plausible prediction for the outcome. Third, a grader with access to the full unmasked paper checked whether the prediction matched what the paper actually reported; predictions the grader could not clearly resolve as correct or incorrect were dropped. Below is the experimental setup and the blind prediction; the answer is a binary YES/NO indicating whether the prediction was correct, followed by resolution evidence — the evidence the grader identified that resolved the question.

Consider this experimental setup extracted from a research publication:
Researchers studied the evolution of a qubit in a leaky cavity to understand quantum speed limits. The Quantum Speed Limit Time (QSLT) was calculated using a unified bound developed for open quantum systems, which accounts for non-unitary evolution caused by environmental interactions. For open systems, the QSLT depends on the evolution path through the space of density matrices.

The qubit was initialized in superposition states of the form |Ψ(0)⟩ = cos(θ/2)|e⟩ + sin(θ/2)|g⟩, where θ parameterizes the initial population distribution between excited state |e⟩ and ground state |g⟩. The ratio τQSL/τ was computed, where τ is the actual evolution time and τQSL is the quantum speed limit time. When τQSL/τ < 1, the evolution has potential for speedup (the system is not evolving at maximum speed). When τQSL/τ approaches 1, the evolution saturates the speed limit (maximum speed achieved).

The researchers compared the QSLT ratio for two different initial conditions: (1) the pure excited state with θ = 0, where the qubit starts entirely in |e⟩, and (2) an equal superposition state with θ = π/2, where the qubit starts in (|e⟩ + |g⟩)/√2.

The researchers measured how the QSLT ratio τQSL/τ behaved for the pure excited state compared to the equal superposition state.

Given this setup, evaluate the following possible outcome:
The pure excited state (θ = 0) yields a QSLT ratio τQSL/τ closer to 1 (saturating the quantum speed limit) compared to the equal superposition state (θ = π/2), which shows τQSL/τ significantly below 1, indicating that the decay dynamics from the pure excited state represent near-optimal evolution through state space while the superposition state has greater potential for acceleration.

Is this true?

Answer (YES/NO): YES